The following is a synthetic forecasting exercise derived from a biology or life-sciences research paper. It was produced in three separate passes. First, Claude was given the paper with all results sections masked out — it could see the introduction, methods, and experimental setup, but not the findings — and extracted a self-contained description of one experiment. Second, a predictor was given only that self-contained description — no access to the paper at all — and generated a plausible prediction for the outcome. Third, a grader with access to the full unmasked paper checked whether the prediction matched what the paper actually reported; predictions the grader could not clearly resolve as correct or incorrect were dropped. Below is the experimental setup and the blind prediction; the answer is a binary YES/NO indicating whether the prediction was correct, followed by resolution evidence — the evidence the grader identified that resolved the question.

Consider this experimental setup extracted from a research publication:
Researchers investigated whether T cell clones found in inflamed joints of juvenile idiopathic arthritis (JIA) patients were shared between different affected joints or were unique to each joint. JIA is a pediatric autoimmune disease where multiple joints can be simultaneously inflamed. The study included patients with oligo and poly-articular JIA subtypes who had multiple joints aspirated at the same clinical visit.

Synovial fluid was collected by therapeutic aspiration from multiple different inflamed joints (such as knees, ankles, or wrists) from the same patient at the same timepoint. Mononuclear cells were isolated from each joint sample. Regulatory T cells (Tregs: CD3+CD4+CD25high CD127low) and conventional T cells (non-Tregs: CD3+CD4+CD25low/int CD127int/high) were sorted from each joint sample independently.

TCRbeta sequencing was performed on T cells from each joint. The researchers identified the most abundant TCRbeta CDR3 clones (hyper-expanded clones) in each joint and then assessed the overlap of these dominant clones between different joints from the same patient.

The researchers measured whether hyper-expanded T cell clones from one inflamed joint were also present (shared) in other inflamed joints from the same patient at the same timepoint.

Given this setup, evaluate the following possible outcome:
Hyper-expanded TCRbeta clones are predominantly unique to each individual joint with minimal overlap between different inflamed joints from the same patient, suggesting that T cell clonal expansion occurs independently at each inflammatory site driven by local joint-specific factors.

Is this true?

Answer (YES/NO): NO